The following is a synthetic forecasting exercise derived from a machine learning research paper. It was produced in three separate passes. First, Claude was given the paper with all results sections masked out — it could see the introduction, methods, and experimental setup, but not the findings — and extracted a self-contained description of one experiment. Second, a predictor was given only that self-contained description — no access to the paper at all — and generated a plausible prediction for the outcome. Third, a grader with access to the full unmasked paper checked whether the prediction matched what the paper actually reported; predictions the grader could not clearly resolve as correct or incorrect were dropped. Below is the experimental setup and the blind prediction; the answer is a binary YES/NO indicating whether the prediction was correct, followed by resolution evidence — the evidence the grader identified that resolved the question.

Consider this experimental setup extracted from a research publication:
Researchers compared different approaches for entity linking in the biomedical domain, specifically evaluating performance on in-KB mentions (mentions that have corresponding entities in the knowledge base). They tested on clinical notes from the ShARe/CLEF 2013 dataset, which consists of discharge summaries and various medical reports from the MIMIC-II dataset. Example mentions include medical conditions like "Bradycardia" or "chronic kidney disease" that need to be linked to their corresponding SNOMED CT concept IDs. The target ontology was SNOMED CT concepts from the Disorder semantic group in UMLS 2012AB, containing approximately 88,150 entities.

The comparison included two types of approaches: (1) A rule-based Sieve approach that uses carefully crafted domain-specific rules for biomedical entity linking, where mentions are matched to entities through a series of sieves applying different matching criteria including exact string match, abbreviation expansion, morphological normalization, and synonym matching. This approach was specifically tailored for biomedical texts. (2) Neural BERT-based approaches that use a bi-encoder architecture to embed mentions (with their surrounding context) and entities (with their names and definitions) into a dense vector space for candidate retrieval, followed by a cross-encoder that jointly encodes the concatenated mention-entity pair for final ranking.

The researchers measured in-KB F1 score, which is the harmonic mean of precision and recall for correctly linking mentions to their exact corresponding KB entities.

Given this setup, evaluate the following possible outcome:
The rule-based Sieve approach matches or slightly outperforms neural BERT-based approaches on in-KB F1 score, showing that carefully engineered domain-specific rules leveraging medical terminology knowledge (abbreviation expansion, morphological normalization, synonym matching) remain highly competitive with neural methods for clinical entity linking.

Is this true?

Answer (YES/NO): YES